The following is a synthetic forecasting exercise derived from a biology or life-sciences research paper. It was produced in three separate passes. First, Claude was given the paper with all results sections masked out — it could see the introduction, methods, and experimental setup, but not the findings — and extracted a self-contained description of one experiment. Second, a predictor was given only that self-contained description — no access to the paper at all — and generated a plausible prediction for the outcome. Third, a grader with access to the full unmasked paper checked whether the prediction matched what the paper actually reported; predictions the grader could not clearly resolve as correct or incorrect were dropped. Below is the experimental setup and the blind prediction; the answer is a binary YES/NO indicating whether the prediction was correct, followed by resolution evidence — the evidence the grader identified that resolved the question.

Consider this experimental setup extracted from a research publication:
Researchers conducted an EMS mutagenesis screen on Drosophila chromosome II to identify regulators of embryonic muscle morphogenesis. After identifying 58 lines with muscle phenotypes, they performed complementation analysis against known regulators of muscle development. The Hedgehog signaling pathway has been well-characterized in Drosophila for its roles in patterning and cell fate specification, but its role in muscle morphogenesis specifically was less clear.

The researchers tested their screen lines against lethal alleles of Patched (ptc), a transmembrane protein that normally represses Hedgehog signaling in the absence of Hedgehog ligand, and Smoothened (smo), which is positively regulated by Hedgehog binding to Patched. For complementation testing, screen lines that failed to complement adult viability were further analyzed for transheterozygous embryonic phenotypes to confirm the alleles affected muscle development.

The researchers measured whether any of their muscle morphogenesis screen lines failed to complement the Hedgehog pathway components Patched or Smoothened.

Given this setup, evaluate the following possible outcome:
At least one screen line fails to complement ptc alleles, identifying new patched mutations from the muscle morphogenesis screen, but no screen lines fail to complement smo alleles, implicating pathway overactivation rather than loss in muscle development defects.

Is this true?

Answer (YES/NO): NO